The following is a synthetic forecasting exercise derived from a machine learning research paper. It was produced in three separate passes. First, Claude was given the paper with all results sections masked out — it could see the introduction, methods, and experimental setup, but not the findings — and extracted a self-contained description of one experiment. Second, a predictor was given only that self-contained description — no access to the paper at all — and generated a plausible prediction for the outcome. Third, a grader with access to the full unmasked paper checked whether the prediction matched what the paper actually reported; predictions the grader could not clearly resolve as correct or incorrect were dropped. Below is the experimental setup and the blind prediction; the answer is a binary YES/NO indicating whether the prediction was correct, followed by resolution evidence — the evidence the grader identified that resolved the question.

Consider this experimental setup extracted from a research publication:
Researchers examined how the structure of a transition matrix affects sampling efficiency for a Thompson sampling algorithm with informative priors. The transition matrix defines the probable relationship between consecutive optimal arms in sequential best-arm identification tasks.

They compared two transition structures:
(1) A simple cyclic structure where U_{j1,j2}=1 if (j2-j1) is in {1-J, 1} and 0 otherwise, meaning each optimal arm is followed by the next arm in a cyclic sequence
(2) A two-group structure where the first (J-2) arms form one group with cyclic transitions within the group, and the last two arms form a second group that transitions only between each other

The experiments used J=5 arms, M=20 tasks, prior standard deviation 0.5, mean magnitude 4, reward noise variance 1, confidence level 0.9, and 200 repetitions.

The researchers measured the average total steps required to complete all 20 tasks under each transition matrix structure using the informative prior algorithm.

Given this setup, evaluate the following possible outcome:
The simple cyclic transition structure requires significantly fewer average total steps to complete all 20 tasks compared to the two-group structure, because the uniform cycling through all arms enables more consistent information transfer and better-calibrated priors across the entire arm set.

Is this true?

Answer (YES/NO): NO